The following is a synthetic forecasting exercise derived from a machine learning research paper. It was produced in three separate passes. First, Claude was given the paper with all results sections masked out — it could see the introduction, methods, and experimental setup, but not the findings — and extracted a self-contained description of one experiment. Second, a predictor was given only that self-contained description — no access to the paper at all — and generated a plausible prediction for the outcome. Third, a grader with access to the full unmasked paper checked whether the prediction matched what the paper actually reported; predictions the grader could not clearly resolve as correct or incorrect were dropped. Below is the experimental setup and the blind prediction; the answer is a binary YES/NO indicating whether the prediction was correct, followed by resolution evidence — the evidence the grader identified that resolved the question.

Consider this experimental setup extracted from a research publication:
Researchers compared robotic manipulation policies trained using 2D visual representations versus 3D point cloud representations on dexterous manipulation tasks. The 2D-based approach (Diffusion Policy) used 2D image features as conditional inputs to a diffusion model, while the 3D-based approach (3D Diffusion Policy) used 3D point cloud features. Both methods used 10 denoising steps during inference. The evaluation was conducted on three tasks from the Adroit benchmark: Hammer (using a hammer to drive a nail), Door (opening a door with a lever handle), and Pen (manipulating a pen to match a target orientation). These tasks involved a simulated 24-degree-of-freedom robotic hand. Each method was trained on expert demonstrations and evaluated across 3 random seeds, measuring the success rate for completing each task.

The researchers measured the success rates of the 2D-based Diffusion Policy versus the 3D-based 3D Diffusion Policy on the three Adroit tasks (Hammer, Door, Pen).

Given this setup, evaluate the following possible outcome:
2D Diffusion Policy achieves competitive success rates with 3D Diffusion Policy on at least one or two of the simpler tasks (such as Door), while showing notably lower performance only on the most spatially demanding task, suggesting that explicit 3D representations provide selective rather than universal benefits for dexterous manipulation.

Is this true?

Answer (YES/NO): NO